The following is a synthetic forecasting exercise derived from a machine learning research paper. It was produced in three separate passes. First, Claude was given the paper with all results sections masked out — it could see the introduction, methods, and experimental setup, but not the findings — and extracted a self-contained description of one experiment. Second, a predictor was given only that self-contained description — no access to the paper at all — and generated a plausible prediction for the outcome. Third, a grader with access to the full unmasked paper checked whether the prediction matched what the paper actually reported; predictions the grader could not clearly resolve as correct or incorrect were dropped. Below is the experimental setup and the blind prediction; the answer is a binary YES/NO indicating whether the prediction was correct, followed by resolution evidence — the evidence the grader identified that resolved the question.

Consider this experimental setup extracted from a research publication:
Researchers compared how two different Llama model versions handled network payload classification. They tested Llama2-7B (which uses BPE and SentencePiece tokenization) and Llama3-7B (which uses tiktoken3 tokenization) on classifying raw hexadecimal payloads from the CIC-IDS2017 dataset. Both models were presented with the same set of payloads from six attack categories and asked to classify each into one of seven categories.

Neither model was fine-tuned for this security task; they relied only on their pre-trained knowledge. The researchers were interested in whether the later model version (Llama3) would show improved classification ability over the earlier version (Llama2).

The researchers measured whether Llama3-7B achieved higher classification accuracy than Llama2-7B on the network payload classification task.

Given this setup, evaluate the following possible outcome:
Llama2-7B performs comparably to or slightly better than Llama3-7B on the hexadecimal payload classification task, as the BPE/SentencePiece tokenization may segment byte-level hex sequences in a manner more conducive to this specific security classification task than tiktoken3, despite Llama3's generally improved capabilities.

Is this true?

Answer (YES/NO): YES